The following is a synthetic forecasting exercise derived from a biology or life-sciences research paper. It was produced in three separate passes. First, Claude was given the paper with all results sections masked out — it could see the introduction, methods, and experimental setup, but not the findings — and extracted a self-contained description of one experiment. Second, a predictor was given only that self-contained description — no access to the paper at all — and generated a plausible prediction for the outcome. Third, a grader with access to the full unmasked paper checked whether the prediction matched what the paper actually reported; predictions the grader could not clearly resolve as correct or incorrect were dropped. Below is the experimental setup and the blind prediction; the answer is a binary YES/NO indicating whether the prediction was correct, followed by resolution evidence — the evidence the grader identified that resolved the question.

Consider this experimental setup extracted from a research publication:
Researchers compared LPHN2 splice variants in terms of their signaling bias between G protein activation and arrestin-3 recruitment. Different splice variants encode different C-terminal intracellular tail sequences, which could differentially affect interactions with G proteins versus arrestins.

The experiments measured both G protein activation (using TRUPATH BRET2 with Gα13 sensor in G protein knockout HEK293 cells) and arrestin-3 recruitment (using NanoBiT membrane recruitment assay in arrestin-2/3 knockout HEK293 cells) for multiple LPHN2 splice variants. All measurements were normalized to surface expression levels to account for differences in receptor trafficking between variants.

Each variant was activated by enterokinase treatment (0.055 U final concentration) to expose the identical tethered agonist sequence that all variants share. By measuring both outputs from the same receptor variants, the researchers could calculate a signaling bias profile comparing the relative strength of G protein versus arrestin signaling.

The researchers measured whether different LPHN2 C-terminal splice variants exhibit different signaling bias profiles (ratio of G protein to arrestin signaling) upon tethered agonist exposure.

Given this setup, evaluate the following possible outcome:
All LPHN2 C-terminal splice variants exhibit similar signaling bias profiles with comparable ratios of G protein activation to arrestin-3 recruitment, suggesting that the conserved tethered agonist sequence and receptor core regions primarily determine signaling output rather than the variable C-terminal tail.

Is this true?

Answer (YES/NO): NO